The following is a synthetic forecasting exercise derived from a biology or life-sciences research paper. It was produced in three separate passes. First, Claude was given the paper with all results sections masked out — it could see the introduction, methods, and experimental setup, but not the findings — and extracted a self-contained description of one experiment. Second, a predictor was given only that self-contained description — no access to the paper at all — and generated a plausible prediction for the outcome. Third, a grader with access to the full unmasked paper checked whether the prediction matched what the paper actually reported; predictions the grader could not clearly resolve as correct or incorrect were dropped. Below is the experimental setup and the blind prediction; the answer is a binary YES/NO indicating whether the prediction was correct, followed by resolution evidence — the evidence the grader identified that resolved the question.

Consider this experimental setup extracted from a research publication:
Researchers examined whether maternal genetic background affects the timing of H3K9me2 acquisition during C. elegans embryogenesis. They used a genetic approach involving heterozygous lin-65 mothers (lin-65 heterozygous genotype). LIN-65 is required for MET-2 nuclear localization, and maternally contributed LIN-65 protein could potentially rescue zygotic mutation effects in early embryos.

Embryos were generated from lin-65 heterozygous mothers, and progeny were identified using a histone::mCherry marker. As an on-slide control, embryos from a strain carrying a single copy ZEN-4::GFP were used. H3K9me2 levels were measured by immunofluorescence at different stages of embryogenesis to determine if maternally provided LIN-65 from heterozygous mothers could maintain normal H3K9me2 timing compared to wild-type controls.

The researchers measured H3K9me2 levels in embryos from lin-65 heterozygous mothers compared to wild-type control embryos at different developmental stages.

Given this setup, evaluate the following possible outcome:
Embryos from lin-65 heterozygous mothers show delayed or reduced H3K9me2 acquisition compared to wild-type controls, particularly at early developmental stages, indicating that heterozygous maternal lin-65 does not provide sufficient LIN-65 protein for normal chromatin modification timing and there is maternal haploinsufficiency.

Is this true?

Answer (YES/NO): YES